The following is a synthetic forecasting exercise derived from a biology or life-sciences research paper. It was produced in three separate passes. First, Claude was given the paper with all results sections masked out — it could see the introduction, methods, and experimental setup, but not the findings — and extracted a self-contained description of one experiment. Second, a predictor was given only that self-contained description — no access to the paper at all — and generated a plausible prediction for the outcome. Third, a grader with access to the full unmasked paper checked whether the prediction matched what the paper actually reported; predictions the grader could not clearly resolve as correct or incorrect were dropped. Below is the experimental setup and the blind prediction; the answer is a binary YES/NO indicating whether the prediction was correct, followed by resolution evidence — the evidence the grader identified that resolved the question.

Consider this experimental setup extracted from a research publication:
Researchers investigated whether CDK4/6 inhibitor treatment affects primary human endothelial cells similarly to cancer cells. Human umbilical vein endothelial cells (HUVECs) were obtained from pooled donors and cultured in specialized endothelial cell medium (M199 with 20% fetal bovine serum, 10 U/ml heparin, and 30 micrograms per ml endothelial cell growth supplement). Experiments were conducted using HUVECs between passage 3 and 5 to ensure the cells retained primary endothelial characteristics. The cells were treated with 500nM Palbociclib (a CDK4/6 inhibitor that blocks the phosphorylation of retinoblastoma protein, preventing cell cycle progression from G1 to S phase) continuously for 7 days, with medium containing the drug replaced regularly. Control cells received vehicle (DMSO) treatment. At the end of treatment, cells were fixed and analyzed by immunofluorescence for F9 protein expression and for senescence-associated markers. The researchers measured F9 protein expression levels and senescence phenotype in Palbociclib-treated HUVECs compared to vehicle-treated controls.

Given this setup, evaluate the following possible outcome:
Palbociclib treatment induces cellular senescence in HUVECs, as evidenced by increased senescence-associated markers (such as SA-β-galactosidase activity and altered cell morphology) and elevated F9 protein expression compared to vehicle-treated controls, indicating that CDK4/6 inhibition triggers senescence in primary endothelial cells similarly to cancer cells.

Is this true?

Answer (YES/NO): YES